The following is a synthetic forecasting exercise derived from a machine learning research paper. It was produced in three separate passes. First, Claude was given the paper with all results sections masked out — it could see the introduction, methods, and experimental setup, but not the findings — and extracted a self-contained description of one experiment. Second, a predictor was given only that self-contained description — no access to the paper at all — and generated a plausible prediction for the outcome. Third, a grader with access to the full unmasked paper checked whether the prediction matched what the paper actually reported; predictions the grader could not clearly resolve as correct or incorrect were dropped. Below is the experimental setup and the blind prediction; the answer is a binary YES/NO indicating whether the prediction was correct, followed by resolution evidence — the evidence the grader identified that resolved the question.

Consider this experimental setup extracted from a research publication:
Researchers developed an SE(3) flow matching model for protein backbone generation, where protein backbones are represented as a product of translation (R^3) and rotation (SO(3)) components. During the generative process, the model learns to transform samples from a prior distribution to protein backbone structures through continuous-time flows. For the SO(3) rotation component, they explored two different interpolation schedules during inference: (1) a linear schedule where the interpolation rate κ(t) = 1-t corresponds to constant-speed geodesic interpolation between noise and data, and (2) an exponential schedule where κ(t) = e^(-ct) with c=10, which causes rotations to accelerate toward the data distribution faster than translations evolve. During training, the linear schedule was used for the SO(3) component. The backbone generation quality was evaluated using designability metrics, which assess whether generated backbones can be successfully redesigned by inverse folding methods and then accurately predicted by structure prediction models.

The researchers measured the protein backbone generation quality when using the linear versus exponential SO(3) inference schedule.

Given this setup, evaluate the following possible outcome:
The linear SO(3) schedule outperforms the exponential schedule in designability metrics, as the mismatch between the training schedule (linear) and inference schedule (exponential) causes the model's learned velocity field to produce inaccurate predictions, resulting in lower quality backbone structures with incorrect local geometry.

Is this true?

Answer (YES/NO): NO